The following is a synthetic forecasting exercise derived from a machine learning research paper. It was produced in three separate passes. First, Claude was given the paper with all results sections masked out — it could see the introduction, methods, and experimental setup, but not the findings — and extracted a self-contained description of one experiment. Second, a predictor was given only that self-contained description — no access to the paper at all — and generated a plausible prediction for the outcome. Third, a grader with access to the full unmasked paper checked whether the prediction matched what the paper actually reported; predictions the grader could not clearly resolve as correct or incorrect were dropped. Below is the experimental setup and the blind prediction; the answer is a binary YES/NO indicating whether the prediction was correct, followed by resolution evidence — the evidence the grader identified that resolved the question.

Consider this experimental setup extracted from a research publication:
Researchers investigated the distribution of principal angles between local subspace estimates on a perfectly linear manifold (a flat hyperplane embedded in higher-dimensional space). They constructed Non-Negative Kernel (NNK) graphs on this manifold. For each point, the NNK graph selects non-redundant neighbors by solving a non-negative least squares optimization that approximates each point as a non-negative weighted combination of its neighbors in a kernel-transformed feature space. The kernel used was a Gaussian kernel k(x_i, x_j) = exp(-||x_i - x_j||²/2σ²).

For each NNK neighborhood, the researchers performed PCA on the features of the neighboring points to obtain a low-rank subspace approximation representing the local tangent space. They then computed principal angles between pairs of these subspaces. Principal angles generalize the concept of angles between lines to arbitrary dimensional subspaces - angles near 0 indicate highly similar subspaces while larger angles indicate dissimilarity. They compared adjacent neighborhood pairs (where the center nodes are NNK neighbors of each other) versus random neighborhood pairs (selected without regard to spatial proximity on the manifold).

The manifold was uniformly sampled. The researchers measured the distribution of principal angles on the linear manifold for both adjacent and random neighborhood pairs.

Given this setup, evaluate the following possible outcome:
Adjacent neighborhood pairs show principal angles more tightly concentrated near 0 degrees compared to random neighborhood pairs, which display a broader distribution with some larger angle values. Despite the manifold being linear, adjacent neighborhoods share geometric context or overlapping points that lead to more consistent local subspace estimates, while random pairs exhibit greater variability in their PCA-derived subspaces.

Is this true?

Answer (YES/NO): NO